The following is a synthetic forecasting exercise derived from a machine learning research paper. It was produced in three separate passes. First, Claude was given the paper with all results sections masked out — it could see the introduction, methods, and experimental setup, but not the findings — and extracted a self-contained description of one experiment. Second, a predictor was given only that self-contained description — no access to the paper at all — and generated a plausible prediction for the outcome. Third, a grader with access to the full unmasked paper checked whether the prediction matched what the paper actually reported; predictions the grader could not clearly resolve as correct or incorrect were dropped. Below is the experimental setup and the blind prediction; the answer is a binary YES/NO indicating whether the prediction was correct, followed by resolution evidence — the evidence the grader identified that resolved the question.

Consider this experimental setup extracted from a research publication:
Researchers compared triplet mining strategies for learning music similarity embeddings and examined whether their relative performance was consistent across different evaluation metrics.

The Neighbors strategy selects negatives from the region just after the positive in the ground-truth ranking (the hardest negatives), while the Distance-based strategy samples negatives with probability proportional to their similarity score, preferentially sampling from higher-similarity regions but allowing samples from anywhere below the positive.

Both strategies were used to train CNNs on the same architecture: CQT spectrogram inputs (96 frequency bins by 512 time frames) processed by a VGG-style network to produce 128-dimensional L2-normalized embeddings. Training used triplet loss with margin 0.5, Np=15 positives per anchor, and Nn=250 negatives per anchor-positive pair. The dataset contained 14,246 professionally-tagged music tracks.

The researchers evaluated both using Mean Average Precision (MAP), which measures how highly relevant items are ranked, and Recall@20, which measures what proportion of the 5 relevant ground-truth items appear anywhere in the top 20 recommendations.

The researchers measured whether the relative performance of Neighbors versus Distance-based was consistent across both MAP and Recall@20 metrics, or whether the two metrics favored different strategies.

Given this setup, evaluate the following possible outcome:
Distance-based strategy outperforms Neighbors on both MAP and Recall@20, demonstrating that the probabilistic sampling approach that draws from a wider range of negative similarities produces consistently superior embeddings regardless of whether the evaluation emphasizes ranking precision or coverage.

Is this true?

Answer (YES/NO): YES